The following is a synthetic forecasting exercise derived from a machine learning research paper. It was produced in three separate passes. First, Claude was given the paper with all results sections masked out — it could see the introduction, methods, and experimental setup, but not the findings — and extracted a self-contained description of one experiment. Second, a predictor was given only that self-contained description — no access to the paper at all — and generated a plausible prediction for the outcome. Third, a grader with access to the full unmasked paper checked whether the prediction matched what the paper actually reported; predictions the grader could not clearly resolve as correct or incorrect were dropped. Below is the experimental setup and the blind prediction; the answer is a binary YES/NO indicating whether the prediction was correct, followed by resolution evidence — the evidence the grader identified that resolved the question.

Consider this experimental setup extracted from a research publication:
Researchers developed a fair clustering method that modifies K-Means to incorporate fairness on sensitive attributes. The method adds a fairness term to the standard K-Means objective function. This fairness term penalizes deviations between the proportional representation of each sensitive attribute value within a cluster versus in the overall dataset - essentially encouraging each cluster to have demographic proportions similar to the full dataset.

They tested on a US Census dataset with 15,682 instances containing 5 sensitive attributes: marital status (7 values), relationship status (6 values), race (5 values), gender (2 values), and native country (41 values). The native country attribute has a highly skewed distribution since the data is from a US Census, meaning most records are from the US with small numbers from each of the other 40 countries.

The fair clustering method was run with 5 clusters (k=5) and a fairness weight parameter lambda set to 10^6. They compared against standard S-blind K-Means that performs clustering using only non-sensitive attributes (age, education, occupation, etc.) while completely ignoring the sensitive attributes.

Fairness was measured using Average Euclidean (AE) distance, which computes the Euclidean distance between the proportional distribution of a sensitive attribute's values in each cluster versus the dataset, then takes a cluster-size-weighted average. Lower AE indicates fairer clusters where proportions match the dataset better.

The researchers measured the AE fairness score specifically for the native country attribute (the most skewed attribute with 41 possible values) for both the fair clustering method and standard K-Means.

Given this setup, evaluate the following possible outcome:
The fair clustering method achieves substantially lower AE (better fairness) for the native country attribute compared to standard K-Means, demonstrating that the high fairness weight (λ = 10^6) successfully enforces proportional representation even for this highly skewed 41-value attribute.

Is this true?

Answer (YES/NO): NO